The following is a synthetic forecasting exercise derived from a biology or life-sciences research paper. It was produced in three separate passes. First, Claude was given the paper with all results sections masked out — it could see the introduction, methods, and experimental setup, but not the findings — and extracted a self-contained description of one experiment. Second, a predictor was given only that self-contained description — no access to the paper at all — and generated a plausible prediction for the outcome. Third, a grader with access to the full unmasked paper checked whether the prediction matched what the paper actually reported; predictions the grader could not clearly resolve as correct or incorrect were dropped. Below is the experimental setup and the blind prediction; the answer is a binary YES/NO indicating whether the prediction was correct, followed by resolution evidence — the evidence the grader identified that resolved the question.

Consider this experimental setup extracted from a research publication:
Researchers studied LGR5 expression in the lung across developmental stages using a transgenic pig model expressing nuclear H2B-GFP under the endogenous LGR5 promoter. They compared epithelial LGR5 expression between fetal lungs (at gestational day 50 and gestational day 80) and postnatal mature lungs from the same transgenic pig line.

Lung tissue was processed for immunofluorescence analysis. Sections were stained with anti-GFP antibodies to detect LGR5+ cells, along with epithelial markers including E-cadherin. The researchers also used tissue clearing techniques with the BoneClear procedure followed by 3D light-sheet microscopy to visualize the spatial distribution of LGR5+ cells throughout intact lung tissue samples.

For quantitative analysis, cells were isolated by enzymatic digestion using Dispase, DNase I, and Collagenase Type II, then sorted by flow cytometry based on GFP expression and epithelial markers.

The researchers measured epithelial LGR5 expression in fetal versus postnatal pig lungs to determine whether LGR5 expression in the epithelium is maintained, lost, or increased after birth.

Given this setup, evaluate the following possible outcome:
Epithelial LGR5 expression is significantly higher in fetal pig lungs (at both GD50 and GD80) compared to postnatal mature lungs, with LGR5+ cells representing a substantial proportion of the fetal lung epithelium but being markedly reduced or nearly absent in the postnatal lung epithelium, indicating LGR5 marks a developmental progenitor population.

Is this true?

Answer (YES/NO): YES